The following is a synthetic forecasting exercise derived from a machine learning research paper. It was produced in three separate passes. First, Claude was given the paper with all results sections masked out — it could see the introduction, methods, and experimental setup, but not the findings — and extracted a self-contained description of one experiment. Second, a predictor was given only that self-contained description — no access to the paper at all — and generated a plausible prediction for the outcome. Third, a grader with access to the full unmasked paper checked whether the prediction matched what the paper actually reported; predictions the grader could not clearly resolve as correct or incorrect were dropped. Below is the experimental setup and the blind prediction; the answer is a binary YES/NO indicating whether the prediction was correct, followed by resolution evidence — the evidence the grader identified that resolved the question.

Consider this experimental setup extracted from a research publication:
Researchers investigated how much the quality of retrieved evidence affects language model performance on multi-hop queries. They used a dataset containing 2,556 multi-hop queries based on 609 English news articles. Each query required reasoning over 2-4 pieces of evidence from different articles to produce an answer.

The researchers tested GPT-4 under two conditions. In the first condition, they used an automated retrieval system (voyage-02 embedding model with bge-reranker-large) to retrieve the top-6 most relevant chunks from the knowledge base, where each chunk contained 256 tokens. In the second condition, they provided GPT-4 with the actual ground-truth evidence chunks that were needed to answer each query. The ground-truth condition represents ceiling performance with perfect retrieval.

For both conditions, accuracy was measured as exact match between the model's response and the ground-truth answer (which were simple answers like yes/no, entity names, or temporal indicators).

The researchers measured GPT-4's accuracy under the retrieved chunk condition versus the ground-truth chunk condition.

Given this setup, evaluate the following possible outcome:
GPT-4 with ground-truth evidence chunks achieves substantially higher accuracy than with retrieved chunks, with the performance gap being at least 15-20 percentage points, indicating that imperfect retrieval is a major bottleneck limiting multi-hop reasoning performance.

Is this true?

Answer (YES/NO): YES